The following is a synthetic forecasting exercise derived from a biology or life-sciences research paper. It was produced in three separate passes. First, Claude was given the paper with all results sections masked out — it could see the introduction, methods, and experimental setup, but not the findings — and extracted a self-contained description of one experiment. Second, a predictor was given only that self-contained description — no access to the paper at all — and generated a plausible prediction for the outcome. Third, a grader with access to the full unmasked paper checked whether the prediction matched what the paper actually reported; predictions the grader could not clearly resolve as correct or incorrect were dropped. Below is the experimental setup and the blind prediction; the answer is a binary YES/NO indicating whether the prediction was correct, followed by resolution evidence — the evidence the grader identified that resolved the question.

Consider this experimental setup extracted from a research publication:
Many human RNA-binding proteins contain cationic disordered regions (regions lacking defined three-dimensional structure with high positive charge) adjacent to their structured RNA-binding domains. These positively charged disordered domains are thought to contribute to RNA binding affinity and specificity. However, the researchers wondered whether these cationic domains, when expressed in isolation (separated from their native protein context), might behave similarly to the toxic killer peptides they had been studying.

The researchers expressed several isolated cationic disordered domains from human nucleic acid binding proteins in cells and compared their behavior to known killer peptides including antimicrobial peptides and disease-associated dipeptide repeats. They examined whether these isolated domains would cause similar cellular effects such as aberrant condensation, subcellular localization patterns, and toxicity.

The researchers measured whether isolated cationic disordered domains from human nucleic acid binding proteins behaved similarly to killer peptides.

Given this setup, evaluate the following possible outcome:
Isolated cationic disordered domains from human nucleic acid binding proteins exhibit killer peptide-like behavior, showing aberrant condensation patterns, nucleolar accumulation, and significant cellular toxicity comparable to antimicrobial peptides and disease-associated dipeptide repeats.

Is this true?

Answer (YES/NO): YES